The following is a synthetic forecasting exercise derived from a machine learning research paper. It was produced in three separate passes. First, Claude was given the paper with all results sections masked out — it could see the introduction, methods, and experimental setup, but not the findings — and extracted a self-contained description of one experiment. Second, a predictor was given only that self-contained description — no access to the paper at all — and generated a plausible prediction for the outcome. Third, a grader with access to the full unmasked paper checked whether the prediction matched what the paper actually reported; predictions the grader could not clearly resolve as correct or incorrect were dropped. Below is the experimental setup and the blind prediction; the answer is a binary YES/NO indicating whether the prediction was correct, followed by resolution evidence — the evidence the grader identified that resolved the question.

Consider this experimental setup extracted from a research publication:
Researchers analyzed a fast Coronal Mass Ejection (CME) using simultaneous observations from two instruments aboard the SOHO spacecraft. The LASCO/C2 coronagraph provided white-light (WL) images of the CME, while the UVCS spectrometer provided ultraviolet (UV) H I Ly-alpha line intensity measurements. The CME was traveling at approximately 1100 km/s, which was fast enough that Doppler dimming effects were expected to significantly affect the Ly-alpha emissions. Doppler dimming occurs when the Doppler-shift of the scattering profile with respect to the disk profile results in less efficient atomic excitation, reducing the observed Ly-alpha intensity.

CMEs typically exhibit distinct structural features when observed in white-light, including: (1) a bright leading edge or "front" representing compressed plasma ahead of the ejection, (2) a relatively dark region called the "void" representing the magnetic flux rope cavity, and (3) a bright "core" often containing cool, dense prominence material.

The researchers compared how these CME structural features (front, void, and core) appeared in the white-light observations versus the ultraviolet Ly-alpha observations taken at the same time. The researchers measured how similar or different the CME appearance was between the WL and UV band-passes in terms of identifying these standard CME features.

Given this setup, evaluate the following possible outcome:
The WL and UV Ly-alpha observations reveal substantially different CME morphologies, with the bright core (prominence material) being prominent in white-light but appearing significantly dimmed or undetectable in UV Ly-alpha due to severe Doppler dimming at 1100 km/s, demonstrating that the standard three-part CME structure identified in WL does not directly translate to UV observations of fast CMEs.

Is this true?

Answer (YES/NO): NO